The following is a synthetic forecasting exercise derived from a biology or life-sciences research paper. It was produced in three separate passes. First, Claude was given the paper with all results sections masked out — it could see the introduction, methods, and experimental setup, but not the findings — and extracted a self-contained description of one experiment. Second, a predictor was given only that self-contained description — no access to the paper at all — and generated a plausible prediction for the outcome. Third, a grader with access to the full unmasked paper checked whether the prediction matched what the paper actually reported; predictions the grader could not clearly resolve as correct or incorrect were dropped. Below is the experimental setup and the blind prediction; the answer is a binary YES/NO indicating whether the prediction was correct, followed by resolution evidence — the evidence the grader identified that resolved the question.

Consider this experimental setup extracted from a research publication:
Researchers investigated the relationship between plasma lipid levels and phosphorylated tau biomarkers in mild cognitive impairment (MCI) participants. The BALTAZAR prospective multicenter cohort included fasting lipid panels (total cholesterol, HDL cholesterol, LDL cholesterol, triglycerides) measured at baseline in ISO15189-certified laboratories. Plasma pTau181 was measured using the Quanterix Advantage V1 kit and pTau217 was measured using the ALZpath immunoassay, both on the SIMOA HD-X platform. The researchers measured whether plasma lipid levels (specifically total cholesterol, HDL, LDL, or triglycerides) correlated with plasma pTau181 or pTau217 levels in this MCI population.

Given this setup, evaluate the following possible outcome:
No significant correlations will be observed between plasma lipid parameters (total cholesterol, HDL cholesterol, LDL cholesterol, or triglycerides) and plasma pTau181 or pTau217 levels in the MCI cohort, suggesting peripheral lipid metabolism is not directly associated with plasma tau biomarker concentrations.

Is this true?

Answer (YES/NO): YES